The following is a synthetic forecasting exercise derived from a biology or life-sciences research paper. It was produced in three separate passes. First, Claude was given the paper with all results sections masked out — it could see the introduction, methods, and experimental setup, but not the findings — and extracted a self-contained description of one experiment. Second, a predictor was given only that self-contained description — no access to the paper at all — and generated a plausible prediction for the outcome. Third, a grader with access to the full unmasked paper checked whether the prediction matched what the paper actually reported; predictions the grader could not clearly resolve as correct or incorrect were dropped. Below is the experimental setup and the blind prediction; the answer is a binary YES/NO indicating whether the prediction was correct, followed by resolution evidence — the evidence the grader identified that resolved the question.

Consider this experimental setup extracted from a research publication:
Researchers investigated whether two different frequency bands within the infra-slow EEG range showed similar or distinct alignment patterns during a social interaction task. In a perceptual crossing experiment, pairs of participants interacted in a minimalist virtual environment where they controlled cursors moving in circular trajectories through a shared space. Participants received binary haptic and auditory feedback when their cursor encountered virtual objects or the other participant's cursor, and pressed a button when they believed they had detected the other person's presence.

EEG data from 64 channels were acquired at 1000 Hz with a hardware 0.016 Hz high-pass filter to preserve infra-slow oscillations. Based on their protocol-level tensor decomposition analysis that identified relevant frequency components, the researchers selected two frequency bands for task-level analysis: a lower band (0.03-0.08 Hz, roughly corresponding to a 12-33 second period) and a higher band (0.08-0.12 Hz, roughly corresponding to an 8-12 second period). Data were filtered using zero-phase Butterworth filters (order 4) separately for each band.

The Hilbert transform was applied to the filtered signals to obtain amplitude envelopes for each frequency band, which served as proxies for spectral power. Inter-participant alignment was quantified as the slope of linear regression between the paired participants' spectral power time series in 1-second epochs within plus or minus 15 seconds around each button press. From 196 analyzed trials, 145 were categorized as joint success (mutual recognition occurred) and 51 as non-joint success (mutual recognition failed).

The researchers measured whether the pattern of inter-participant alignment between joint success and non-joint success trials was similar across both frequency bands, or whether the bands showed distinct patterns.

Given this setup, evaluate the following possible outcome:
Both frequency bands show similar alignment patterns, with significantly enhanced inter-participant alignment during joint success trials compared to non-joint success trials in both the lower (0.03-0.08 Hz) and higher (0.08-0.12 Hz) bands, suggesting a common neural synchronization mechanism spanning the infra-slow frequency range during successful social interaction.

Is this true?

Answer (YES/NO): YES